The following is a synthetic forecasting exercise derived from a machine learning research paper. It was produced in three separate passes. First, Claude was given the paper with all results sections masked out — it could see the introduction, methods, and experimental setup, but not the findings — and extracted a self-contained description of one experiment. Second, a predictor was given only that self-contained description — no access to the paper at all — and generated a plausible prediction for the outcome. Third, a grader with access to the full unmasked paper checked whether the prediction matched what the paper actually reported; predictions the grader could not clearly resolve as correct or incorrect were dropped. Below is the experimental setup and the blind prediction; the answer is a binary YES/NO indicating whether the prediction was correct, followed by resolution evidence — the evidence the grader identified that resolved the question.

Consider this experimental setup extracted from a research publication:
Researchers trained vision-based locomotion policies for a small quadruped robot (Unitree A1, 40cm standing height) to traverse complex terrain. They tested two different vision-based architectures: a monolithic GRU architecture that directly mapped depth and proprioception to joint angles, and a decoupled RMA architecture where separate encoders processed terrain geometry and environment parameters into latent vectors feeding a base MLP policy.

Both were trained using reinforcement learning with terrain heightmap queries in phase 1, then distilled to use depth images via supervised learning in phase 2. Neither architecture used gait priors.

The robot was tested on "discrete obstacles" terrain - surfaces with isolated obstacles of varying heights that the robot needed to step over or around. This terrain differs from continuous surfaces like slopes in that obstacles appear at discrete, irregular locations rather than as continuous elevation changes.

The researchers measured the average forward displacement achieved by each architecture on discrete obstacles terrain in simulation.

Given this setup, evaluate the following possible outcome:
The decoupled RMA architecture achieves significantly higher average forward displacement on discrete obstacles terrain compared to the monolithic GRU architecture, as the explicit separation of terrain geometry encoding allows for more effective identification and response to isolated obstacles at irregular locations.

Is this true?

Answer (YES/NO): YES